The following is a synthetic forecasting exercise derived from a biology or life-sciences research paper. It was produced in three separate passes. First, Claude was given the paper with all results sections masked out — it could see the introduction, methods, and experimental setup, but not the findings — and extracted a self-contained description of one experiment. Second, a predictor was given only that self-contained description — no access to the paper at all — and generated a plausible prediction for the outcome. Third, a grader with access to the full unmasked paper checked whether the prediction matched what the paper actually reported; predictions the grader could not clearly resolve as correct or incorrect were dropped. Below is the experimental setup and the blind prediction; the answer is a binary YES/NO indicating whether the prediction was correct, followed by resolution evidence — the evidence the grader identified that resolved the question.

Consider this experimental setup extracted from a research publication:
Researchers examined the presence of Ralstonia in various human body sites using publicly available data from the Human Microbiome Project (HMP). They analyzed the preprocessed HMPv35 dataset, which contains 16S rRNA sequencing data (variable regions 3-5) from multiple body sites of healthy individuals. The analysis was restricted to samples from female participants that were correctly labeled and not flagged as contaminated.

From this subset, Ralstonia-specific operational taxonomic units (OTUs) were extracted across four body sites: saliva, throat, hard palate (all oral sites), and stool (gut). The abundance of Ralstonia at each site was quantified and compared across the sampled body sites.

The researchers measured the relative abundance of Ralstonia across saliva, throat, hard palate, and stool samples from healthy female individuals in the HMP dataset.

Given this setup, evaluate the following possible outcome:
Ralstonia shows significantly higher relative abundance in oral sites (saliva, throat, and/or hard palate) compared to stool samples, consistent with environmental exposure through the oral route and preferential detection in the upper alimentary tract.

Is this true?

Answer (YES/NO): YES